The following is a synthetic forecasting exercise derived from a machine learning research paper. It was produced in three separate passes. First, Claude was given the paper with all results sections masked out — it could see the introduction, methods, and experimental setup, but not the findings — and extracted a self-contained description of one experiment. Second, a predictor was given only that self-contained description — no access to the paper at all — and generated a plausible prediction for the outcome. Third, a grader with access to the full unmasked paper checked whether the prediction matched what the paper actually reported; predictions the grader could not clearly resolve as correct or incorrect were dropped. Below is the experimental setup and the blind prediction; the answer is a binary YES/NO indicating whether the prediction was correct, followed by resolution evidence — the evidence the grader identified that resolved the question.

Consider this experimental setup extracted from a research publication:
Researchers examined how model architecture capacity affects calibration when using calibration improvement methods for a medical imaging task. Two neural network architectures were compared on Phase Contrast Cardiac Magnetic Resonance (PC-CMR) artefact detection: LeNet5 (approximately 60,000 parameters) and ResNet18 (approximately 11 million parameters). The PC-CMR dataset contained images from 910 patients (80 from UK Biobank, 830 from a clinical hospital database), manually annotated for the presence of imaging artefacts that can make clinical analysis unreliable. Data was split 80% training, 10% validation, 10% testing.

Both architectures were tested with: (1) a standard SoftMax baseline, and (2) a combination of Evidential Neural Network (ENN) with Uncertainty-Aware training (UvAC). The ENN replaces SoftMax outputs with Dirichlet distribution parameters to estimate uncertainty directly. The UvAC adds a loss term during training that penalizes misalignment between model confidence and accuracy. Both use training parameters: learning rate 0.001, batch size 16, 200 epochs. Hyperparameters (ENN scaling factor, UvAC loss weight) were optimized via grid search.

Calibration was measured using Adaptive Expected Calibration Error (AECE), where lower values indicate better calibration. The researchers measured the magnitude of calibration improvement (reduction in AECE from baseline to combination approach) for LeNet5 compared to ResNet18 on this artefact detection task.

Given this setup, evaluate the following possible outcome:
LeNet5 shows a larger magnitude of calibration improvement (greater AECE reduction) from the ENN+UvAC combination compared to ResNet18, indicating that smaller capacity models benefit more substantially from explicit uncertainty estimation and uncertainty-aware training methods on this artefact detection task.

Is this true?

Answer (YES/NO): NO